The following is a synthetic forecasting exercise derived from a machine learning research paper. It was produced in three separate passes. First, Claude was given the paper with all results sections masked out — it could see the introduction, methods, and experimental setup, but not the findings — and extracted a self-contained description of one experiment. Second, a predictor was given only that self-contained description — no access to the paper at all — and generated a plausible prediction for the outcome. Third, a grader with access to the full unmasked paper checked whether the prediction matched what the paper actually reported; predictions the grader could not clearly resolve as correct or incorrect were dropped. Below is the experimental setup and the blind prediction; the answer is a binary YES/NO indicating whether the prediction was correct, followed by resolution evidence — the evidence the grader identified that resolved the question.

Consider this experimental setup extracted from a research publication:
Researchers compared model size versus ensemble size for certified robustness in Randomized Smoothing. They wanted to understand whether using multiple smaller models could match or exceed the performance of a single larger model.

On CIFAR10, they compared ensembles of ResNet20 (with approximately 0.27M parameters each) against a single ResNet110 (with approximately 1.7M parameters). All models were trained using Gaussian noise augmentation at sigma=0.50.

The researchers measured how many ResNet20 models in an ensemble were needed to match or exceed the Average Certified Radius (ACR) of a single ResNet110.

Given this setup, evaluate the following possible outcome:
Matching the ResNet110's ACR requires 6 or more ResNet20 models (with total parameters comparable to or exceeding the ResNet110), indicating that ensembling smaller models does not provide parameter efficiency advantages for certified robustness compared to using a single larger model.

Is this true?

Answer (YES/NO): NO